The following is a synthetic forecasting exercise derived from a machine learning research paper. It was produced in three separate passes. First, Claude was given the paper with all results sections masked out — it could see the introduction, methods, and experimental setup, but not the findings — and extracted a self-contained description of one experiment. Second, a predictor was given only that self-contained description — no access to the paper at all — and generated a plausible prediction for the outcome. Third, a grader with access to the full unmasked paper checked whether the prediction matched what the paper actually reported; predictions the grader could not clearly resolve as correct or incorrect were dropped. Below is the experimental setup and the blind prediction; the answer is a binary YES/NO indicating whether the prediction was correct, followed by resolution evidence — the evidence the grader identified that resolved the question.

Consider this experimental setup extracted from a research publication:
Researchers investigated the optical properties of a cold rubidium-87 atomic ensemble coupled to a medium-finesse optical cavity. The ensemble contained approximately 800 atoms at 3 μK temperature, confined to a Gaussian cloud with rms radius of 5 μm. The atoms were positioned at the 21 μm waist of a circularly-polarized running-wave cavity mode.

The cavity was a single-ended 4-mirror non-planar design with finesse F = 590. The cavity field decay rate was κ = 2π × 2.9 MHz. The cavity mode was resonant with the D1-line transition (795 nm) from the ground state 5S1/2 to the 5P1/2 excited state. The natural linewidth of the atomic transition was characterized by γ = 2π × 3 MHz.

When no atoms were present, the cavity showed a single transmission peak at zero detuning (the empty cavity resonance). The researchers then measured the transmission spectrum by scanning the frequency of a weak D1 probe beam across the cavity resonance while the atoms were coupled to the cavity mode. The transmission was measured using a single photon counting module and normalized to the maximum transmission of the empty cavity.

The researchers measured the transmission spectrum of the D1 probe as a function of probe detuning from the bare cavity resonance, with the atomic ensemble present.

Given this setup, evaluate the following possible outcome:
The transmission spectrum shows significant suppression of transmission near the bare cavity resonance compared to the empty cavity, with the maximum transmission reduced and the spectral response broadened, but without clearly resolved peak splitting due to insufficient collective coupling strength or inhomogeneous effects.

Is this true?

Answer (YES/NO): NO